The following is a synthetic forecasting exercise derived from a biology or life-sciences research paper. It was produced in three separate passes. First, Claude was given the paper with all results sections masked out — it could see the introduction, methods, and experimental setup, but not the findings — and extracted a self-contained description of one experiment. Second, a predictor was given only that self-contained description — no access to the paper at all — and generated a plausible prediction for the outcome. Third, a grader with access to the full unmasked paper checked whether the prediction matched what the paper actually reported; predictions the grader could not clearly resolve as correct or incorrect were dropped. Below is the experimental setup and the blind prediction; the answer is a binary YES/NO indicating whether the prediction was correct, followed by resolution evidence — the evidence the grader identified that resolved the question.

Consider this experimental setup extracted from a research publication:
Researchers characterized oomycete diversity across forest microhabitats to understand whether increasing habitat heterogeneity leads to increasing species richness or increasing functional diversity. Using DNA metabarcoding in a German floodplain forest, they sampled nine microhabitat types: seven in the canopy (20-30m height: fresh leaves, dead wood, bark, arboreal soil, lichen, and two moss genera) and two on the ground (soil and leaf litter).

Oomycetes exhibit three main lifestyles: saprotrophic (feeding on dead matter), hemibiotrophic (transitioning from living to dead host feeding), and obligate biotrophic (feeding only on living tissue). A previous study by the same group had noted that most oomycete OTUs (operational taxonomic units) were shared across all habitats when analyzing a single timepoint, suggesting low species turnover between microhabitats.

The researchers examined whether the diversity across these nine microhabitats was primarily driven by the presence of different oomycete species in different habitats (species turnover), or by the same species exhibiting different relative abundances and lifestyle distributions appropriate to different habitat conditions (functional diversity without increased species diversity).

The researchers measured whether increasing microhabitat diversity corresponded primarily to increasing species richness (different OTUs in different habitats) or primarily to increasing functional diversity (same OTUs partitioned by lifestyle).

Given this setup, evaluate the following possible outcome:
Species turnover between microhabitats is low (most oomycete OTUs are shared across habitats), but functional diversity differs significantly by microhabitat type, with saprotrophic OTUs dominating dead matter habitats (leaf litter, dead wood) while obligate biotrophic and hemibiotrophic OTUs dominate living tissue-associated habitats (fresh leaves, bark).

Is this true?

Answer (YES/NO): NO